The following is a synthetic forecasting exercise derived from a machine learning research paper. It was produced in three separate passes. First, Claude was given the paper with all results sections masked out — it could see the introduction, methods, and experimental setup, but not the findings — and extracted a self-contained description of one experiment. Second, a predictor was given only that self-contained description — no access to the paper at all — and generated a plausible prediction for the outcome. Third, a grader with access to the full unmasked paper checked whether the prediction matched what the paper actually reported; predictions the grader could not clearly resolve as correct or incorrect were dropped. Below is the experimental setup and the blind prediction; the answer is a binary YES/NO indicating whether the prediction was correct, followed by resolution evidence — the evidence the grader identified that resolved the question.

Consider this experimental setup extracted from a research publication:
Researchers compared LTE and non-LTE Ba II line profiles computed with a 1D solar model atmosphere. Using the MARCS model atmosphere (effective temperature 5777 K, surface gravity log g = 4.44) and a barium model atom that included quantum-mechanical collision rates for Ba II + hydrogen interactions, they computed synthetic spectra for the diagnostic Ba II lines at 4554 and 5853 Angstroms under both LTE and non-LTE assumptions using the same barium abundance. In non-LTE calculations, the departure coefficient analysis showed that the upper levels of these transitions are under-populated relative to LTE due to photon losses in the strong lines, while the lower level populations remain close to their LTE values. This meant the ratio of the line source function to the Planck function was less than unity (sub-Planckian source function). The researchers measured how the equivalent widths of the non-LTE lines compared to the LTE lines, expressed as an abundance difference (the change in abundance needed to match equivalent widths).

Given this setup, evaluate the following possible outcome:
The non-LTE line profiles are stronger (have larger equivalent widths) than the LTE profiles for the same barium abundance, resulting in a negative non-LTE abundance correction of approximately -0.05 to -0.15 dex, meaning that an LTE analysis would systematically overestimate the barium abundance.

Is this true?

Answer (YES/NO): YES